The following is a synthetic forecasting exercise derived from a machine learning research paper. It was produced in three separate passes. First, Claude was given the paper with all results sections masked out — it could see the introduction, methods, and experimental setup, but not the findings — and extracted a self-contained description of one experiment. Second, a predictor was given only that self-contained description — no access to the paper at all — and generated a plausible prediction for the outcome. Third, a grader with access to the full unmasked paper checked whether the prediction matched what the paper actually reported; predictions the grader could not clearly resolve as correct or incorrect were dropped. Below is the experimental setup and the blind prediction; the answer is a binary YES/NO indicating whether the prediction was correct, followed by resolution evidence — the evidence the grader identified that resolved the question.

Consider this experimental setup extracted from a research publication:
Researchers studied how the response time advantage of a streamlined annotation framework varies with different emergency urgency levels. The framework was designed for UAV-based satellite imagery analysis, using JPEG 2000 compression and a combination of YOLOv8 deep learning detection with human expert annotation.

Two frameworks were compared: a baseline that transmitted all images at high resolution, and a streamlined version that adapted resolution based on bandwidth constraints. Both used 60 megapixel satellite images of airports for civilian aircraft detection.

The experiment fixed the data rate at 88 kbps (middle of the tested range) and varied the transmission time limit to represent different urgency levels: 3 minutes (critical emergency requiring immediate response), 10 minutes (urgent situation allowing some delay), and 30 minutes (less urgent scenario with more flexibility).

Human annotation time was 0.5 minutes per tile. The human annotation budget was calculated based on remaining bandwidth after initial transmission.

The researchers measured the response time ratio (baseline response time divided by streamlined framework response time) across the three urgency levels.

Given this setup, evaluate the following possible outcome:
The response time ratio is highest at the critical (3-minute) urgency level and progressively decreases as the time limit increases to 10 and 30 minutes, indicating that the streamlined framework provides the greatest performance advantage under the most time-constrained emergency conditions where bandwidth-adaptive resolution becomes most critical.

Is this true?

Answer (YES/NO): YES